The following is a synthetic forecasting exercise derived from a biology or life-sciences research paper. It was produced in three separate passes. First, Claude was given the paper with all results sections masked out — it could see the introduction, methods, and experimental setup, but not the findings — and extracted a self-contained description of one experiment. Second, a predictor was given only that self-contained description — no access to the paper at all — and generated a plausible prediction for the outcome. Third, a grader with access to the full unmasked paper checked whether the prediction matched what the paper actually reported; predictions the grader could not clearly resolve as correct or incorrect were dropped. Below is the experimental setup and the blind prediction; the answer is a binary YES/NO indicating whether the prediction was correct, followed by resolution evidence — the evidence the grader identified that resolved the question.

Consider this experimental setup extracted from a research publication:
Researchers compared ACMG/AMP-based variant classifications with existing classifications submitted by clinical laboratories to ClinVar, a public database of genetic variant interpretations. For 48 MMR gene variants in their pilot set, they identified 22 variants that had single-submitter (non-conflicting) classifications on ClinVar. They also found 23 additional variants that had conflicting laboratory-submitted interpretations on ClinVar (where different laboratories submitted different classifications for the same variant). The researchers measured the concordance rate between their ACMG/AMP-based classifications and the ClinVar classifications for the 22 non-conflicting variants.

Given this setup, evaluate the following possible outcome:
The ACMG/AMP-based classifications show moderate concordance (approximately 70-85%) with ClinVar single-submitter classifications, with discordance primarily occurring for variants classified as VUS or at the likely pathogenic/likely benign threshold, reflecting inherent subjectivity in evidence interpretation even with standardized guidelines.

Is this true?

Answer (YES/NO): NO